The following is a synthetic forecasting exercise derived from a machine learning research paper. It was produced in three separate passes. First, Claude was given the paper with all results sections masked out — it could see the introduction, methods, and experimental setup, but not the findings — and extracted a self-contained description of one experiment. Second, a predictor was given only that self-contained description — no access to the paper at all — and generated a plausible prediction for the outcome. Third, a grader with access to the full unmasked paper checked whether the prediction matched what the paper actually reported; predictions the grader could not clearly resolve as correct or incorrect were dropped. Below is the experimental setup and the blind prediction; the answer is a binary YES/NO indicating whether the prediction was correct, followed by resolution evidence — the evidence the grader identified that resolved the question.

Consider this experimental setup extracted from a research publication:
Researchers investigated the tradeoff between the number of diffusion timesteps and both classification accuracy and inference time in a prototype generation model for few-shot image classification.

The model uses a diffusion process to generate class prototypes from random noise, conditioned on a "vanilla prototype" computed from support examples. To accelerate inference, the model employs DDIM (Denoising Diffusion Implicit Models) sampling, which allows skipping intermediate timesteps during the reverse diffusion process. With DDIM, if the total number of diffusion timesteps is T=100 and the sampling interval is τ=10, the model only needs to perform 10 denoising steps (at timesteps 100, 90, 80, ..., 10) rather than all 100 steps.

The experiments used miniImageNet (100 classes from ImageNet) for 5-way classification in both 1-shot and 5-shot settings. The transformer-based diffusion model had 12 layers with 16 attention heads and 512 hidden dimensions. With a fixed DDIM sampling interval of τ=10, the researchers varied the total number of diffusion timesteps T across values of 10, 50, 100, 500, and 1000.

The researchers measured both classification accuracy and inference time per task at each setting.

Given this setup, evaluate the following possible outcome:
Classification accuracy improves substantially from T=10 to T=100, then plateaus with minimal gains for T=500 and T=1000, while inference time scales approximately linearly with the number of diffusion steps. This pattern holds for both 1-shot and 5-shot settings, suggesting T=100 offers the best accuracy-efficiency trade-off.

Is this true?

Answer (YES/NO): YES